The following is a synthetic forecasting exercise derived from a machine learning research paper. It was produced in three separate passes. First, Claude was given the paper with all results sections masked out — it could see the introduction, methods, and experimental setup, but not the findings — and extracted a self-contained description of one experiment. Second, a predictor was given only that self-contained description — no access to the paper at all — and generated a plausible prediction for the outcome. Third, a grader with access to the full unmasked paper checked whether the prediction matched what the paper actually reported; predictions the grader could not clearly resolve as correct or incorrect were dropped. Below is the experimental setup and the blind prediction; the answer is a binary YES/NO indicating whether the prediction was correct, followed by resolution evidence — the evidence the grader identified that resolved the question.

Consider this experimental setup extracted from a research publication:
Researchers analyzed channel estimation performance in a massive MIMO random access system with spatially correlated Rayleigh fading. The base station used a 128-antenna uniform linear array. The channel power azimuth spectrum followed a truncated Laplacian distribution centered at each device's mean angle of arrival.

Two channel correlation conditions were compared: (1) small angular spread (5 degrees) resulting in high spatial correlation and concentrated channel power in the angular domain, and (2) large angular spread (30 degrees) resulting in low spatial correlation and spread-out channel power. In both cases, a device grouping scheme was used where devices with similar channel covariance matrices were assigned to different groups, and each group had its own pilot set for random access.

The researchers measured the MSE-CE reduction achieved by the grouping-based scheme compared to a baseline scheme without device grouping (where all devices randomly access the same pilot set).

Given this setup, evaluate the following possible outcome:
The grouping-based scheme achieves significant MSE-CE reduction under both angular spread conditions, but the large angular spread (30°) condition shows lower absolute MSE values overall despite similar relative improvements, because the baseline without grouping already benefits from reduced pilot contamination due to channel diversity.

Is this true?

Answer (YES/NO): NO